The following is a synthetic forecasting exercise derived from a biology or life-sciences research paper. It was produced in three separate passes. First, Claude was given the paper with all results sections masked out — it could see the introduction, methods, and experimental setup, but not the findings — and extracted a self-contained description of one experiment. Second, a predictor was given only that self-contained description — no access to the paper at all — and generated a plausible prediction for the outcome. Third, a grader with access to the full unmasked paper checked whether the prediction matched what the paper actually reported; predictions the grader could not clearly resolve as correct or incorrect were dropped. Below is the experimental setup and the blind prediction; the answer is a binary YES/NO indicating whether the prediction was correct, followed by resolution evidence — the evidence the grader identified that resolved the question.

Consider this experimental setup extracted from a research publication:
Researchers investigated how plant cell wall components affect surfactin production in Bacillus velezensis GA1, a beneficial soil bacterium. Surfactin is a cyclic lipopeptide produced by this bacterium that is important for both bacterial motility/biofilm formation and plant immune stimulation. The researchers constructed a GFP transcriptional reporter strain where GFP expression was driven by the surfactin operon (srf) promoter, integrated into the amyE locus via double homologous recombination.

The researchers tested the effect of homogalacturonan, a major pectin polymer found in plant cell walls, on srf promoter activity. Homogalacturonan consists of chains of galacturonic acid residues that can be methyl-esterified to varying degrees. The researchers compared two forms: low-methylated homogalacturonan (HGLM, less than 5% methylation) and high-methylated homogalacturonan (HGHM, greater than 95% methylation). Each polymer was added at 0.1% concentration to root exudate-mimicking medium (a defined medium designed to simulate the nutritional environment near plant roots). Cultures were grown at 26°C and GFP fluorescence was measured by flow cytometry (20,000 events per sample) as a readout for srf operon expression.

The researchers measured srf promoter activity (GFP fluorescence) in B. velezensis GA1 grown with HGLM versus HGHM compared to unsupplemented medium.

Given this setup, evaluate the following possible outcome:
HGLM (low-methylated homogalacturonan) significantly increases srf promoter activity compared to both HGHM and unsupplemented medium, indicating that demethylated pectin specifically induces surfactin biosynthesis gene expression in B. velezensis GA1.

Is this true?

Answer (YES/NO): NO